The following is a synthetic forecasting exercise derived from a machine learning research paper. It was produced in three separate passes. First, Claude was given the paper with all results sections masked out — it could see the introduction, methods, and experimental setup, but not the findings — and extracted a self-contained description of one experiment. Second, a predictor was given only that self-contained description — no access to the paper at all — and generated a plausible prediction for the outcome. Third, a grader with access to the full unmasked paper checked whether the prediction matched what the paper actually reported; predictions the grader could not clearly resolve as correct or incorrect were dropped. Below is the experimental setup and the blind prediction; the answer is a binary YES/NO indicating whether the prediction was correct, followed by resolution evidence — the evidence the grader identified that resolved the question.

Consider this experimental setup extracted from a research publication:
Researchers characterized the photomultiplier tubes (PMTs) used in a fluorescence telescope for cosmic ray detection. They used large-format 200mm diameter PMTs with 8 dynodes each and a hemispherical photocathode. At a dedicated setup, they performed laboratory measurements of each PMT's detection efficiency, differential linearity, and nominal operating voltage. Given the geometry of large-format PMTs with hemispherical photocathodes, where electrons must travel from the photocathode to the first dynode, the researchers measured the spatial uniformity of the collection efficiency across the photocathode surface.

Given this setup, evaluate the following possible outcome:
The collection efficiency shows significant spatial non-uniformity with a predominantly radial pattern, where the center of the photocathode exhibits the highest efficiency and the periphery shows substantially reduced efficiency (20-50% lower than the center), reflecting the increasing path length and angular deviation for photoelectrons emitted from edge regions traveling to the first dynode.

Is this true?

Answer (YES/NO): NO